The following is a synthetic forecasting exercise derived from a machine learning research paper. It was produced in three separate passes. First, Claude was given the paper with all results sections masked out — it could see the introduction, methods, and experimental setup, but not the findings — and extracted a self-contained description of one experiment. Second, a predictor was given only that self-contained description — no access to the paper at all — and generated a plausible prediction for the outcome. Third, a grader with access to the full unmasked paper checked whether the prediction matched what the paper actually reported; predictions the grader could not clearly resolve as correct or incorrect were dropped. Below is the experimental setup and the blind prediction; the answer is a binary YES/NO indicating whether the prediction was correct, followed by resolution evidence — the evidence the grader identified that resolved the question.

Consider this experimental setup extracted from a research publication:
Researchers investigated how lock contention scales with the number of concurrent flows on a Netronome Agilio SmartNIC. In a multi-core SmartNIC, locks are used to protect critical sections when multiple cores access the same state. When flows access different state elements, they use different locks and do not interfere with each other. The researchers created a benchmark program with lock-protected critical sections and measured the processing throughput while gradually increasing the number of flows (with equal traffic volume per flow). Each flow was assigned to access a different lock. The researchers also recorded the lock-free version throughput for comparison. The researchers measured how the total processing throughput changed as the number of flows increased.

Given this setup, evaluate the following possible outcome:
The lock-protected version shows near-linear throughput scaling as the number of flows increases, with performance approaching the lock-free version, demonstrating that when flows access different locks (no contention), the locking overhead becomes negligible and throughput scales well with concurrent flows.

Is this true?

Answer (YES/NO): YES